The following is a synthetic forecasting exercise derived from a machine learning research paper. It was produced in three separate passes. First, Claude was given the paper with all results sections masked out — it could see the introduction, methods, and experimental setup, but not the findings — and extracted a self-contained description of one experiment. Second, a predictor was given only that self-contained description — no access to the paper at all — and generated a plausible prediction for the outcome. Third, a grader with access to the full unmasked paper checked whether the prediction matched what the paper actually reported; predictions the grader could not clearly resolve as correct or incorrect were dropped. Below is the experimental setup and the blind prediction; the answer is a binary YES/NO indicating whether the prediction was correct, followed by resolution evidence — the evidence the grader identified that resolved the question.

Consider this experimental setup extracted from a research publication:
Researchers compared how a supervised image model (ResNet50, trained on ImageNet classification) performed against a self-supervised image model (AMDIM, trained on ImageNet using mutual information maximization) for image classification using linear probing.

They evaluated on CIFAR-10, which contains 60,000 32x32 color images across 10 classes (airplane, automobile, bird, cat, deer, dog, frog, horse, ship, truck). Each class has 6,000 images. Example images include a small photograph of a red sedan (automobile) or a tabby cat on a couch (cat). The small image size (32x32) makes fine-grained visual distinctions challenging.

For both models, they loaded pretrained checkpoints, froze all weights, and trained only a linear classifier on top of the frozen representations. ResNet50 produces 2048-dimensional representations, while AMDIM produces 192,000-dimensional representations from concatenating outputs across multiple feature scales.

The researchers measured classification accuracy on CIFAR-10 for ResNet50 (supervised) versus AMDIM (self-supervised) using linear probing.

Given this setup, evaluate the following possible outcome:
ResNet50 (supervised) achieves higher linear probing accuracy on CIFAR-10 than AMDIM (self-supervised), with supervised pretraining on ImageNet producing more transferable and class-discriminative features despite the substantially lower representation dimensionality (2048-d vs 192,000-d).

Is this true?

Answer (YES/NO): YES